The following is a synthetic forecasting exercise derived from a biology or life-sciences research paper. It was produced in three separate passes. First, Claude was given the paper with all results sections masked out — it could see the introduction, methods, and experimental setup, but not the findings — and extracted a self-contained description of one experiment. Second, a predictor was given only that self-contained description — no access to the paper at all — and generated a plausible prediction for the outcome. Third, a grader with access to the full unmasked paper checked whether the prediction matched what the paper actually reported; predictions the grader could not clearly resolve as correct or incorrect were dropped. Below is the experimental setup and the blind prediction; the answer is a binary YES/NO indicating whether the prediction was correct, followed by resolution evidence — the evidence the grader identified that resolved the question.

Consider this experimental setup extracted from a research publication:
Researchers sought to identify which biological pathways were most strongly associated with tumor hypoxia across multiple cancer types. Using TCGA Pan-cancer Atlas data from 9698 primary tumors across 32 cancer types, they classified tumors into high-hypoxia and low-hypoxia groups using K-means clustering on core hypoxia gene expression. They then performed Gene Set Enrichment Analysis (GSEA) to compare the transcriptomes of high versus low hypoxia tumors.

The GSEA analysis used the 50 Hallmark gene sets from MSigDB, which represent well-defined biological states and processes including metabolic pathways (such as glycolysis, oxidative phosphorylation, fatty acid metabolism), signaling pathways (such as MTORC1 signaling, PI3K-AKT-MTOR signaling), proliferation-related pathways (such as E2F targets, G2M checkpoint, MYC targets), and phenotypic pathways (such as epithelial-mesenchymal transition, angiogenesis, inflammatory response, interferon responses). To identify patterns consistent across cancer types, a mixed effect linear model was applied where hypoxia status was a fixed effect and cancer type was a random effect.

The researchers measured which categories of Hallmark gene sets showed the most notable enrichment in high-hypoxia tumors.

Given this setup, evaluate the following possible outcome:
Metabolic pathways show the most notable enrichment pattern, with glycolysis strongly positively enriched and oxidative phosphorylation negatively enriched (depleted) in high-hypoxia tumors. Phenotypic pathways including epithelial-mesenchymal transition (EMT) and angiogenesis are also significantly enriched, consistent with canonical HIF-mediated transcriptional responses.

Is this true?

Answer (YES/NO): NO